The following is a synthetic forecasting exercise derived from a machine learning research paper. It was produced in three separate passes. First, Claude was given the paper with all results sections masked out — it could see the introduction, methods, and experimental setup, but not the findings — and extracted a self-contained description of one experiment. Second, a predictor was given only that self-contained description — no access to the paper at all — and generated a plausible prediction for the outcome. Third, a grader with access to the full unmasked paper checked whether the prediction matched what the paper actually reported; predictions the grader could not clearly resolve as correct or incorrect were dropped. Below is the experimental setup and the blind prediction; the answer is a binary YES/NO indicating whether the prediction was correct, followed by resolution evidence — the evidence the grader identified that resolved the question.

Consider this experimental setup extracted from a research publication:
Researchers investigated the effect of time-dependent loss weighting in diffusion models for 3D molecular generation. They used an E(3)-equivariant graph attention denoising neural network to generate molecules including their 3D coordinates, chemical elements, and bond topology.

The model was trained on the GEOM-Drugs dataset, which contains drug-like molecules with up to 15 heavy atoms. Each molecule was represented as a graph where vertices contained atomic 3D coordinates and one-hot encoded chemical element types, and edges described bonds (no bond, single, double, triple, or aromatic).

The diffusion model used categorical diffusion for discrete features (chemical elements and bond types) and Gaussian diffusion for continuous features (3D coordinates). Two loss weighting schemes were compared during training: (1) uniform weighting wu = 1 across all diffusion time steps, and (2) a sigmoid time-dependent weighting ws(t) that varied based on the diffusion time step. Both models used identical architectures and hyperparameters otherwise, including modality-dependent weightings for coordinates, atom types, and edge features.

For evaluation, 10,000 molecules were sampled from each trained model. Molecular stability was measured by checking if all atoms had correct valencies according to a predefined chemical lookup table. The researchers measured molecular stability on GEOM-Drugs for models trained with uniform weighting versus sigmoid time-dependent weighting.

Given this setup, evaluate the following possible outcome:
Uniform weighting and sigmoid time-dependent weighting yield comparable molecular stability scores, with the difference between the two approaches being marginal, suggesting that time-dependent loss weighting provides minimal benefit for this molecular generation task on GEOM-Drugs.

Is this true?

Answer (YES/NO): NO